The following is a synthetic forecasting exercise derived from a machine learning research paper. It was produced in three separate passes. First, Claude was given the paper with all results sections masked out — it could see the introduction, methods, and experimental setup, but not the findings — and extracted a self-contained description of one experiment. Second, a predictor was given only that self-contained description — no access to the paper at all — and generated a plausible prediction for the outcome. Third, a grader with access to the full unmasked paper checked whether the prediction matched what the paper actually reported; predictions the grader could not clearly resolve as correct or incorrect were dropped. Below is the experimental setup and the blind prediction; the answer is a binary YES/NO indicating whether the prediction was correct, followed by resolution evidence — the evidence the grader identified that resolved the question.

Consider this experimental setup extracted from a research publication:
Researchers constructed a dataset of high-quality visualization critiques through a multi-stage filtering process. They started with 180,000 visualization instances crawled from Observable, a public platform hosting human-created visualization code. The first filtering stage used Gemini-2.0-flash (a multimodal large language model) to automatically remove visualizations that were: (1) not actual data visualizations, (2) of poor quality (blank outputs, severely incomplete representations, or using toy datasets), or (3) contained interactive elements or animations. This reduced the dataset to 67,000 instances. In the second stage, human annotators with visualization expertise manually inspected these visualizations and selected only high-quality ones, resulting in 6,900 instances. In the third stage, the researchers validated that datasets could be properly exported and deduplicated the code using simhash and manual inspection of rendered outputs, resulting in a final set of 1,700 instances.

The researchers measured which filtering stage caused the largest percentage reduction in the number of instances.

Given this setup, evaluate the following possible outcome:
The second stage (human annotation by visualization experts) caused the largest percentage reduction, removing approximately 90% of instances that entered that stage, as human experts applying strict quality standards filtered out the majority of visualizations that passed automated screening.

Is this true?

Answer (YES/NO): YES